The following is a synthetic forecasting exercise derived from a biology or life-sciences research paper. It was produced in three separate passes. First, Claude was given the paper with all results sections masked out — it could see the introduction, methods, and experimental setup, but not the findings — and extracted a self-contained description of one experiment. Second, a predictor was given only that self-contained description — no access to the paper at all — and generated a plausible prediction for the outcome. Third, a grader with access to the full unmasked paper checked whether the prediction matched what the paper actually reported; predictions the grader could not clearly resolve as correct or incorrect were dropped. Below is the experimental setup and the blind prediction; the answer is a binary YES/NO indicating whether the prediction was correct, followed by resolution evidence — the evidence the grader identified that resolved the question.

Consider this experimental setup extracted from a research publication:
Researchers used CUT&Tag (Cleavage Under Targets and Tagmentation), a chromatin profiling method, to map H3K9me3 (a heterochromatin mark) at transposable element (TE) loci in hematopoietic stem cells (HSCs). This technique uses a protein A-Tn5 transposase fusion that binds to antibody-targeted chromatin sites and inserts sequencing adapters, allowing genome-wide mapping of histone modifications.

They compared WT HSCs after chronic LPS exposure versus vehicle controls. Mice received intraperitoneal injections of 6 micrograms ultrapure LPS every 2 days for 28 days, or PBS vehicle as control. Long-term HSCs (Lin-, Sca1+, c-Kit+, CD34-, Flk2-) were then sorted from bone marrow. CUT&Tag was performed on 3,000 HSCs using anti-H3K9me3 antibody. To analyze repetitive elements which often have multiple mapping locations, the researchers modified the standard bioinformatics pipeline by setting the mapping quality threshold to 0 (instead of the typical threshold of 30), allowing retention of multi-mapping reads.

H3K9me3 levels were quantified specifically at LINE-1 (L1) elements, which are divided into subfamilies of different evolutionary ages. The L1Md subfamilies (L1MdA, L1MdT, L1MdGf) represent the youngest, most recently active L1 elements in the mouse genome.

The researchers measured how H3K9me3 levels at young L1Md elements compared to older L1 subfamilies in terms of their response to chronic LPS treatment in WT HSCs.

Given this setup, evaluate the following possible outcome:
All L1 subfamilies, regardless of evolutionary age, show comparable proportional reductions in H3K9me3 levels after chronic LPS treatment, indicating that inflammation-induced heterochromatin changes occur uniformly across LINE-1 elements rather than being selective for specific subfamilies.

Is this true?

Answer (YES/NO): NO